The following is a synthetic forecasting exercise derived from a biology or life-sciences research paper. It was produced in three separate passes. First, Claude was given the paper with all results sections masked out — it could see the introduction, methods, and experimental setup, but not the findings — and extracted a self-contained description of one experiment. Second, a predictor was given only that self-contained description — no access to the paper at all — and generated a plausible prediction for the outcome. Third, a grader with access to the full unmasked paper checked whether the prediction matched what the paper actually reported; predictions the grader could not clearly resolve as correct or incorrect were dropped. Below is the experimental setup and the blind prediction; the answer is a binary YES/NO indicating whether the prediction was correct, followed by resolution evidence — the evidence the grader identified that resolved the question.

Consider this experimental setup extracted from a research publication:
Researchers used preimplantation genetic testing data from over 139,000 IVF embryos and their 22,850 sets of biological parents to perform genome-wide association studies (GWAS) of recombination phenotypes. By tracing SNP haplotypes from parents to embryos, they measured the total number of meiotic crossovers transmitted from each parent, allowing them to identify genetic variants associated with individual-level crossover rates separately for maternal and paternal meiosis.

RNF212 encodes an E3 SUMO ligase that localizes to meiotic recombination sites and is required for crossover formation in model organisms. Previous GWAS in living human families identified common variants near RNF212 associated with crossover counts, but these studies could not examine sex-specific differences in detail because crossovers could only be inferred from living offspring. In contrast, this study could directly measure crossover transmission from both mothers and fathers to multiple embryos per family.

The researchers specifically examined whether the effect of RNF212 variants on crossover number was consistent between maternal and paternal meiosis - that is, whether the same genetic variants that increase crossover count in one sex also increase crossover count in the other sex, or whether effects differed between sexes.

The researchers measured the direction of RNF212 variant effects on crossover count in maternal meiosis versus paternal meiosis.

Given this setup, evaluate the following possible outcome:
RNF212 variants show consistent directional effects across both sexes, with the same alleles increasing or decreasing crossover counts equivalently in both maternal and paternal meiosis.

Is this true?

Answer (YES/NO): NO